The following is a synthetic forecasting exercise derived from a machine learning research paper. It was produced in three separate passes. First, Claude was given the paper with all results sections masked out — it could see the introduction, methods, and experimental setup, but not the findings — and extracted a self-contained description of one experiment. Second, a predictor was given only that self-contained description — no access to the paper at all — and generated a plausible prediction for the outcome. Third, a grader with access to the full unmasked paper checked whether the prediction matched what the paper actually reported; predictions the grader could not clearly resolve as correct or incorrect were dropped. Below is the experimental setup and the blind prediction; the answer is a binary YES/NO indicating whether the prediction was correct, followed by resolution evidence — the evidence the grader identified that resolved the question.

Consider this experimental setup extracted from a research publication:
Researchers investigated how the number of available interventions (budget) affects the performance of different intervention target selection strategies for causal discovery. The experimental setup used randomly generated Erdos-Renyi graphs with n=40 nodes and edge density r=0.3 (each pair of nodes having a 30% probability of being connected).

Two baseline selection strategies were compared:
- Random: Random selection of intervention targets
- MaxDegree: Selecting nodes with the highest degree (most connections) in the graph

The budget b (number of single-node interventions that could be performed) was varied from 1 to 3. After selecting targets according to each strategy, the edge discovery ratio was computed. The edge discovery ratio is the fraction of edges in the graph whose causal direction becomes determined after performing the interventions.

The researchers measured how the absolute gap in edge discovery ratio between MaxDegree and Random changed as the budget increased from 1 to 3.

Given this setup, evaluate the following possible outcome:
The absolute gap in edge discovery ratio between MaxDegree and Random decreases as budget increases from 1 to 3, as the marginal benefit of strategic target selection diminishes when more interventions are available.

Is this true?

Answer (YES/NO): NO